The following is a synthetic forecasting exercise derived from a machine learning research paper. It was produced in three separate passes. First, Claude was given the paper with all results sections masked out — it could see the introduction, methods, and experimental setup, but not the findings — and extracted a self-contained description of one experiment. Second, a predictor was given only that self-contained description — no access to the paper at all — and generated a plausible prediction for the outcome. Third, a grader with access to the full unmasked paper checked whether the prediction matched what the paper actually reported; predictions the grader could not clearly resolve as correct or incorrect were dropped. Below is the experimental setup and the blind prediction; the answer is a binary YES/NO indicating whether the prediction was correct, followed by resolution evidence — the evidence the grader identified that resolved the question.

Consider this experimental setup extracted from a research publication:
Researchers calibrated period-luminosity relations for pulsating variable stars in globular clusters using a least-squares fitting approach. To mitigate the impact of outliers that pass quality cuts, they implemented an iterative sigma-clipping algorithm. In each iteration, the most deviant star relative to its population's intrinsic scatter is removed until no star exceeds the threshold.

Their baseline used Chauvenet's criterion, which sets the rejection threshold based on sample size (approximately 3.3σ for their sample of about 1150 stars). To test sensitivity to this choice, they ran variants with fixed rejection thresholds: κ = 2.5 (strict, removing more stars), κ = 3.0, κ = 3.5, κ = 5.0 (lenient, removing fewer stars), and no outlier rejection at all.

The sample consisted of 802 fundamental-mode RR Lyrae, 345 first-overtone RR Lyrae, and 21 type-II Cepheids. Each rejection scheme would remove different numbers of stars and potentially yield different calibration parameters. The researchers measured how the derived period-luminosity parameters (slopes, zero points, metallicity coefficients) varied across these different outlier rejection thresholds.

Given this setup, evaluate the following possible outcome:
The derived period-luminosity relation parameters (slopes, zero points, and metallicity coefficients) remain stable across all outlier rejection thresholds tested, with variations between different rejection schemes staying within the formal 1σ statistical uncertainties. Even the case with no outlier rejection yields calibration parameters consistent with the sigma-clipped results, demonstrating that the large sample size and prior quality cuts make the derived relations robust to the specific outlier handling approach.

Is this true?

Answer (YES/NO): NO